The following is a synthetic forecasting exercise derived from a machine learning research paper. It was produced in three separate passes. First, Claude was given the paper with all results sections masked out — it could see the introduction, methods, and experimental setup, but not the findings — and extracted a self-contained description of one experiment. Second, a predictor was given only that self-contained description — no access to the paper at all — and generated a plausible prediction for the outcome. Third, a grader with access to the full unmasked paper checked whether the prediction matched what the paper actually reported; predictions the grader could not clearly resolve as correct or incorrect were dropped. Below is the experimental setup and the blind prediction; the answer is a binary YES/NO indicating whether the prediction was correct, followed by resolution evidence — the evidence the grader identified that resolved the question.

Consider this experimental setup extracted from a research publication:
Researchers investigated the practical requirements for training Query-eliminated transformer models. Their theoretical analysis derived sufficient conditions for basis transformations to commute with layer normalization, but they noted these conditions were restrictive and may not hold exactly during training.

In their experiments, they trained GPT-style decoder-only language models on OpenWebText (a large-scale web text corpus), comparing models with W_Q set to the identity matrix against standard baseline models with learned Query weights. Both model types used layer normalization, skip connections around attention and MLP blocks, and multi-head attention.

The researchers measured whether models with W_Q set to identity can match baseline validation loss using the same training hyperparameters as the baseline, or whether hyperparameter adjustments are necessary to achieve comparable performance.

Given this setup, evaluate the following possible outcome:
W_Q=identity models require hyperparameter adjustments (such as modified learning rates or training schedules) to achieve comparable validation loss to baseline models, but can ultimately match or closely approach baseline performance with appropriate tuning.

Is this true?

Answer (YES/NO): YES